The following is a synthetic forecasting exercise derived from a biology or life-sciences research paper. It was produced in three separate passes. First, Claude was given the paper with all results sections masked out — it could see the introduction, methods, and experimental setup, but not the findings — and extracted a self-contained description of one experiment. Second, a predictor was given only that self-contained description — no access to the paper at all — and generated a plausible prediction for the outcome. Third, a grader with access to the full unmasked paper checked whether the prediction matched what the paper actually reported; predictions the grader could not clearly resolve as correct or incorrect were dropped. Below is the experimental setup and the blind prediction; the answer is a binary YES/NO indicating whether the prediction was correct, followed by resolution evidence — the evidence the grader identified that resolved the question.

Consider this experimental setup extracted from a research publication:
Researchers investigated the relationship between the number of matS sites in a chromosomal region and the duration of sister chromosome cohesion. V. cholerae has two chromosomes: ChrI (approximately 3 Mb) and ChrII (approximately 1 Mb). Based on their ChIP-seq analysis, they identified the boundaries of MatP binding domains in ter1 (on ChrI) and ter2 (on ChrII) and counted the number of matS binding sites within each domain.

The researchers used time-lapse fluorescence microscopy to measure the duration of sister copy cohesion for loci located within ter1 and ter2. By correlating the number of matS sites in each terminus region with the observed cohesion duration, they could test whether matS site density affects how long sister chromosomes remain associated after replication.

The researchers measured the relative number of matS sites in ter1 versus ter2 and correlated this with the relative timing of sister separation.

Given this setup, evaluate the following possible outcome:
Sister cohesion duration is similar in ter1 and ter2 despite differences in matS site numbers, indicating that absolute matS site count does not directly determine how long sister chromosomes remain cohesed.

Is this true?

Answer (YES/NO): NO